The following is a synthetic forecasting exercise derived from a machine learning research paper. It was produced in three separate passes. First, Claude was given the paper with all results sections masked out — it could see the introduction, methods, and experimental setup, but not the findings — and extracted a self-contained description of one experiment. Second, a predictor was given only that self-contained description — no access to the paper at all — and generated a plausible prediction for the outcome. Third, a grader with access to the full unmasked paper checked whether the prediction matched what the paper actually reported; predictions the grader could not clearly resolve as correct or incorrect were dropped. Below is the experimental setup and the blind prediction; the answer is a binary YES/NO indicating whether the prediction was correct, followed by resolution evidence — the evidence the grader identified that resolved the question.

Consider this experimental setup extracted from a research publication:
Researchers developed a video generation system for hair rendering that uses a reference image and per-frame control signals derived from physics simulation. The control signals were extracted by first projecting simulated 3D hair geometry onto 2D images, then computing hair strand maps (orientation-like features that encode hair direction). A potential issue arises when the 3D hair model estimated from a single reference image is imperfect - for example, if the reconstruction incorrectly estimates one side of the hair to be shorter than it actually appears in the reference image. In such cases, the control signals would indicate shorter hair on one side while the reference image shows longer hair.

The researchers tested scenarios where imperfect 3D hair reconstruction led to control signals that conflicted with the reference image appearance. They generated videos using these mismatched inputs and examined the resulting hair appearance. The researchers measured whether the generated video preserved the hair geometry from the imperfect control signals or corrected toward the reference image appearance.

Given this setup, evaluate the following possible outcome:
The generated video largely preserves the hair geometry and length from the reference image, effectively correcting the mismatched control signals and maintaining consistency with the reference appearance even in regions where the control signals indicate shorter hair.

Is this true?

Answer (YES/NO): YES